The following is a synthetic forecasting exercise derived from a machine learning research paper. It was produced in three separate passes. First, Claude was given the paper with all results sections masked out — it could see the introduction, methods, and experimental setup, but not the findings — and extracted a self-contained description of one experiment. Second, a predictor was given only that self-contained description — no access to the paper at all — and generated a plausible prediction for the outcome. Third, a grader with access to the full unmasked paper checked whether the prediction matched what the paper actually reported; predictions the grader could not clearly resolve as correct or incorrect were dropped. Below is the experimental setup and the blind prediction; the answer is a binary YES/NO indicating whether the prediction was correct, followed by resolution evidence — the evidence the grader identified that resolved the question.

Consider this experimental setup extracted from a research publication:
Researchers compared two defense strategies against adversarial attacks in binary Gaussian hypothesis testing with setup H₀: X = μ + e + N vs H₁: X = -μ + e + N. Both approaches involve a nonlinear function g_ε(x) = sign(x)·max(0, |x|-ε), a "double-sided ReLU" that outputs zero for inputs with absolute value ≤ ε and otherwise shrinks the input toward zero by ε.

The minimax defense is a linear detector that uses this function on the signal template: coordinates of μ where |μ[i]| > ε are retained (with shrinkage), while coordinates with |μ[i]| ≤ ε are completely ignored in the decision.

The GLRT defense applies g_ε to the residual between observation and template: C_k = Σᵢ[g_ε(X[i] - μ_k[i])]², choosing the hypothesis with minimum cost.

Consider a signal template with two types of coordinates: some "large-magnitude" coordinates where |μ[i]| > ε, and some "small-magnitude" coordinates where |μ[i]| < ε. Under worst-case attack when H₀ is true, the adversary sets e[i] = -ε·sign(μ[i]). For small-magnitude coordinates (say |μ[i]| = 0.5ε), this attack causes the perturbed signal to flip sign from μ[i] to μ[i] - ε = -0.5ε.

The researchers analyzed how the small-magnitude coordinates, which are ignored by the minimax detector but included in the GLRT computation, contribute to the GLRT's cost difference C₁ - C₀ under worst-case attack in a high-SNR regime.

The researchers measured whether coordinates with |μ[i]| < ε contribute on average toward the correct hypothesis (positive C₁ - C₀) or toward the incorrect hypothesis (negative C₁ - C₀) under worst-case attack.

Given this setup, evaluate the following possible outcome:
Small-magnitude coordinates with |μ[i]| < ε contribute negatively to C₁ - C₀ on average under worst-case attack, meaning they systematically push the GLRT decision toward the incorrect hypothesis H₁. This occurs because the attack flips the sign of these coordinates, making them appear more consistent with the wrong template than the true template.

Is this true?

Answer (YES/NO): YES